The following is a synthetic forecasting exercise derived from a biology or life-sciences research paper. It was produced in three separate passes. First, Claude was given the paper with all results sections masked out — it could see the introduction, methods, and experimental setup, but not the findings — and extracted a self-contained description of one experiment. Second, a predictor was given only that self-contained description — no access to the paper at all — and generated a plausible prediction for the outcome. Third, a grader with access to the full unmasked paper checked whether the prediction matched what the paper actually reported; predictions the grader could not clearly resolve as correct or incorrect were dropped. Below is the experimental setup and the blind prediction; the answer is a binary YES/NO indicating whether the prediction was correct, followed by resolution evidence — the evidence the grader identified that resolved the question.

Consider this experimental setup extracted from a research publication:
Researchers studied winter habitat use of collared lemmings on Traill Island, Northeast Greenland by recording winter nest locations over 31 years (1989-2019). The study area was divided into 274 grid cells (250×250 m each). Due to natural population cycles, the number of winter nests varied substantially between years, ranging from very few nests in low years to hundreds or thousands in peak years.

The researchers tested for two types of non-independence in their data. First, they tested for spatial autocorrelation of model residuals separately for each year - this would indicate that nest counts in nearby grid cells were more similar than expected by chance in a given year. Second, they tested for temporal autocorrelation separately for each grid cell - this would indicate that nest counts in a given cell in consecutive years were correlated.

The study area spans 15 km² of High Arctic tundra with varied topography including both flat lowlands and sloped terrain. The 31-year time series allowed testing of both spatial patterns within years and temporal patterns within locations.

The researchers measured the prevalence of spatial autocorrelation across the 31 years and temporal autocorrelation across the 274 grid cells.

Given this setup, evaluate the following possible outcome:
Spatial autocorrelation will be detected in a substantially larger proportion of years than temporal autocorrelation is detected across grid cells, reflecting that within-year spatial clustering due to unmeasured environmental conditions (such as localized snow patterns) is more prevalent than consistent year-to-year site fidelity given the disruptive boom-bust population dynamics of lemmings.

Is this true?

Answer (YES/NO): YES